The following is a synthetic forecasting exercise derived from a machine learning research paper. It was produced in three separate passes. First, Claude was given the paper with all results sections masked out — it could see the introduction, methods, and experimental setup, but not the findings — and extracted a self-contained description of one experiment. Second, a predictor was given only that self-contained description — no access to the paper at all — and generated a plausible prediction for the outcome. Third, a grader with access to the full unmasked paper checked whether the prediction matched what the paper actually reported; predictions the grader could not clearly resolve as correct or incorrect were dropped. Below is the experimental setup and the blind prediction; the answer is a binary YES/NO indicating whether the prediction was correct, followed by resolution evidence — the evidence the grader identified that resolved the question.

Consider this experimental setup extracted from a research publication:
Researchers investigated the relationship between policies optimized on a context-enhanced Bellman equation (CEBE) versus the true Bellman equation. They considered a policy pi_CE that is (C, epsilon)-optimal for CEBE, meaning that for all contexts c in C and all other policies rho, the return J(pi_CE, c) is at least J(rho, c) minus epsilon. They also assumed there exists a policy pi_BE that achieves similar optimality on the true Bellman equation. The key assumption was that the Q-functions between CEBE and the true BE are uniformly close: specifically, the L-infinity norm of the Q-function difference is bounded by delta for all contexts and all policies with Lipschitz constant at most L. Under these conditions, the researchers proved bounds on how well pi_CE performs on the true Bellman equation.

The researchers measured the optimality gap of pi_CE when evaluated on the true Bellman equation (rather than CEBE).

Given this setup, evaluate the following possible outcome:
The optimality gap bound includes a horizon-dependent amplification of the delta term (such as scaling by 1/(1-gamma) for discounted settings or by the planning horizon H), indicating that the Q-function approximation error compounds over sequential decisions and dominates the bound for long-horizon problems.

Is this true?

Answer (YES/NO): NO